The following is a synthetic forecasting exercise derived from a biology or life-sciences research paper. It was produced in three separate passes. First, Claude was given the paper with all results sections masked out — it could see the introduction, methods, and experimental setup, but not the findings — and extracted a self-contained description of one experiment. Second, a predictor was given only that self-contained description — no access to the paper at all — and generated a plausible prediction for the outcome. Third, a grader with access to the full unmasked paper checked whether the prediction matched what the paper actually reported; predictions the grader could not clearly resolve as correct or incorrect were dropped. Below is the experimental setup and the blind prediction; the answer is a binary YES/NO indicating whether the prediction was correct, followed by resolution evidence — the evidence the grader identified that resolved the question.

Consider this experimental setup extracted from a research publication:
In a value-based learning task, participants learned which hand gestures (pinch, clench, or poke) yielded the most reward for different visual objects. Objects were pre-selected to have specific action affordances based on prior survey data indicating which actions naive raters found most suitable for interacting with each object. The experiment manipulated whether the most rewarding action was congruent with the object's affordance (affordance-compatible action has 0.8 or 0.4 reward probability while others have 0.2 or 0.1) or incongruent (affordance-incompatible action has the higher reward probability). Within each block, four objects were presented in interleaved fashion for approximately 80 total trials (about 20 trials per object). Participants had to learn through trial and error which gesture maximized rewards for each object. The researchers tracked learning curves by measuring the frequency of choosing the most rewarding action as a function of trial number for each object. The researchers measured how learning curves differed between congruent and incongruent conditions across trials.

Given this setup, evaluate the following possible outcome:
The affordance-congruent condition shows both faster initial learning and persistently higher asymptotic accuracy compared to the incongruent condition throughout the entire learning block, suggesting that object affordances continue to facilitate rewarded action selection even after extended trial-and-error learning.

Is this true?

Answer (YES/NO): NO